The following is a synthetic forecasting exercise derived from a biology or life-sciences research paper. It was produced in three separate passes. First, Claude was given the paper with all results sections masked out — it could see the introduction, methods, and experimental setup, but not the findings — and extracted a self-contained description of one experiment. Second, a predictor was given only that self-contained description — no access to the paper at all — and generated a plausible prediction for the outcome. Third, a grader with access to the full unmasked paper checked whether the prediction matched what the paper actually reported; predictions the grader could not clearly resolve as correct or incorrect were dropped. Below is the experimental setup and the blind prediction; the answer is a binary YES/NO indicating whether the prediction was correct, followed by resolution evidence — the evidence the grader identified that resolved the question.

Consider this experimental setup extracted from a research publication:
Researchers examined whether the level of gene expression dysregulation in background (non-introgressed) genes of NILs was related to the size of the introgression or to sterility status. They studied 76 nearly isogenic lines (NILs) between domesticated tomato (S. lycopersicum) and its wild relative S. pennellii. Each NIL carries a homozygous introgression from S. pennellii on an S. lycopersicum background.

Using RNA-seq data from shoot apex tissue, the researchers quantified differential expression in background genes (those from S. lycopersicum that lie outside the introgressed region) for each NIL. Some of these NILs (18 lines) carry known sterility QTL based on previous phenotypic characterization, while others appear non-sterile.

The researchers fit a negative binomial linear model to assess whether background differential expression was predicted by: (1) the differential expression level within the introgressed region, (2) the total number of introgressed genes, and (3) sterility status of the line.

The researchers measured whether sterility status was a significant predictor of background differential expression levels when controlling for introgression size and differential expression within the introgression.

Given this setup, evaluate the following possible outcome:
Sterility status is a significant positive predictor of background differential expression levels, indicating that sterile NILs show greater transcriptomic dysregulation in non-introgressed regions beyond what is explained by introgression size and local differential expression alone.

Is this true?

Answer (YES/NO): NO